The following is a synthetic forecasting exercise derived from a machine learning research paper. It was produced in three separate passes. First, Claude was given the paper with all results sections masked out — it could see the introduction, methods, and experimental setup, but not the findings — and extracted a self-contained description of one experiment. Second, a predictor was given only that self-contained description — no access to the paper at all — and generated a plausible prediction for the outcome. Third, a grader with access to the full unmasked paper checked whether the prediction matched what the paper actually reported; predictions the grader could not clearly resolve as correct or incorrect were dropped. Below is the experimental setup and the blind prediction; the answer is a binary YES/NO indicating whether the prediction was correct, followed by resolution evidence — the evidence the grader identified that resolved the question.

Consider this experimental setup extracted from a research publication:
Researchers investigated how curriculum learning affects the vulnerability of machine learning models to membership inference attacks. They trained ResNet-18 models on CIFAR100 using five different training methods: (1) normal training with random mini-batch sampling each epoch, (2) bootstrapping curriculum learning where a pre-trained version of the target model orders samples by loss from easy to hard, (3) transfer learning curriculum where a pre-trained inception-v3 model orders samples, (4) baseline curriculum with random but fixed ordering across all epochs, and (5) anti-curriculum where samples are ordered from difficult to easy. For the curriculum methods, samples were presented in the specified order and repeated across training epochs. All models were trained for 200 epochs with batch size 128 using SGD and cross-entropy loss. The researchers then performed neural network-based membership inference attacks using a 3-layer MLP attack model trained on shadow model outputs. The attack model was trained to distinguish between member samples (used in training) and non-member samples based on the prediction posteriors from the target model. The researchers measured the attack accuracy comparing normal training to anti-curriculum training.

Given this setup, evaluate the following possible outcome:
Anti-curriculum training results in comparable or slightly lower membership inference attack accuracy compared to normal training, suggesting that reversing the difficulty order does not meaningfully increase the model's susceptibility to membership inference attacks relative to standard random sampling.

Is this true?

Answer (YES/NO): YES